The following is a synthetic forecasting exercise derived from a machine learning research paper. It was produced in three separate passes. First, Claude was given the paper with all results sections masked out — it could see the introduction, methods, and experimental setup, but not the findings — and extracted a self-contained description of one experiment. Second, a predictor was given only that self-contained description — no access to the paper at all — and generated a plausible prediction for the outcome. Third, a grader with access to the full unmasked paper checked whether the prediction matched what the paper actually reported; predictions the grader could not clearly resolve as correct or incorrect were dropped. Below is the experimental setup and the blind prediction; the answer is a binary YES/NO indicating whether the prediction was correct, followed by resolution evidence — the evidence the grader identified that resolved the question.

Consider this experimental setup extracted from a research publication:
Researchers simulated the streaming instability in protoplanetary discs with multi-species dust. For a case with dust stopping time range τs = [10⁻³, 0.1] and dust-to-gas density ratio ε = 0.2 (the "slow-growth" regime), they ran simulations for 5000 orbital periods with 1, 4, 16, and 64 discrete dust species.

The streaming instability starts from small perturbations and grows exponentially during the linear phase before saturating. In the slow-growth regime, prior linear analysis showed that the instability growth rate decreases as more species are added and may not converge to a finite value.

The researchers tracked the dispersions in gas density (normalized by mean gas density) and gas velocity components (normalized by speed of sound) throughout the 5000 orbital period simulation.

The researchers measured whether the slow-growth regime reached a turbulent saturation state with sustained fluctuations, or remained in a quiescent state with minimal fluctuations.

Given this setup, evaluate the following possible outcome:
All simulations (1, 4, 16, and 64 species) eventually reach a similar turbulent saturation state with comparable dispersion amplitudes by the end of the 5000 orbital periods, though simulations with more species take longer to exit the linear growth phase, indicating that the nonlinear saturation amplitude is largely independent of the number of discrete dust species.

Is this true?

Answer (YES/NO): NO